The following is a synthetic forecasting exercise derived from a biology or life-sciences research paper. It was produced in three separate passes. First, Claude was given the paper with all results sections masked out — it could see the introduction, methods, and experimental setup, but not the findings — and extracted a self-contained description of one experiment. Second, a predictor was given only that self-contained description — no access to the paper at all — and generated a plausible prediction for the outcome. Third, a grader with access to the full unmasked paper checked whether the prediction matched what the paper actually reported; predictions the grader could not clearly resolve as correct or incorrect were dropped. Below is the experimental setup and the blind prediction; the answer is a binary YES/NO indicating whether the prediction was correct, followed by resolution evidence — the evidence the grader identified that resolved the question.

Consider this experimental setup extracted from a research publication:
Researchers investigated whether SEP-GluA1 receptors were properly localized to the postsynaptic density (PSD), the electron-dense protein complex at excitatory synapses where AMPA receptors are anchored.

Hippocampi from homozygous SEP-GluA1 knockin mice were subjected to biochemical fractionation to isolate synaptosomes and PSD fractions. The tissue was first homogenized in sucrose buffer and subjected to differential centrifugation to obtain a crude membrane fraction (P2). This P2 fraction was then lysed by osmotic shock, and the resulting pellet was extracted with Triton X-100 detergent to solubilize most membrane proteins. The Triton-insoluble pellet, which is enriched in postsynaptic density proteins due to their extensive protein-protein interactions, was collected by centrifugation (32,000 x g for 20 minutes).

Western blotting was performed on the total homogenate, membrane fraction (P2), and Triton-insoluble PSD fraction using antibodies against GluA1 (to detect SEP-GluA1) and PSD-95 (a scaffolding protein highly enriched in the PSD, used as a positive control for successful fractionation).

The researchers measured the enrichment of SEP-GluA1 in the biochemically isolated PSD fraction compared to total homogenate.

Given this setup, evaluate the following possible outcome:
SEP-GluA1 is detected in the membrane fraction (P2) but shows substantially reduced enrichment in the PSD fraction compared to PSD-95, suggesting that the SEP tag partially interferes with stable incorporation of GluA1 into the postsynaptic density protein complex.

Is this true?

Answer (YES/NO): NO